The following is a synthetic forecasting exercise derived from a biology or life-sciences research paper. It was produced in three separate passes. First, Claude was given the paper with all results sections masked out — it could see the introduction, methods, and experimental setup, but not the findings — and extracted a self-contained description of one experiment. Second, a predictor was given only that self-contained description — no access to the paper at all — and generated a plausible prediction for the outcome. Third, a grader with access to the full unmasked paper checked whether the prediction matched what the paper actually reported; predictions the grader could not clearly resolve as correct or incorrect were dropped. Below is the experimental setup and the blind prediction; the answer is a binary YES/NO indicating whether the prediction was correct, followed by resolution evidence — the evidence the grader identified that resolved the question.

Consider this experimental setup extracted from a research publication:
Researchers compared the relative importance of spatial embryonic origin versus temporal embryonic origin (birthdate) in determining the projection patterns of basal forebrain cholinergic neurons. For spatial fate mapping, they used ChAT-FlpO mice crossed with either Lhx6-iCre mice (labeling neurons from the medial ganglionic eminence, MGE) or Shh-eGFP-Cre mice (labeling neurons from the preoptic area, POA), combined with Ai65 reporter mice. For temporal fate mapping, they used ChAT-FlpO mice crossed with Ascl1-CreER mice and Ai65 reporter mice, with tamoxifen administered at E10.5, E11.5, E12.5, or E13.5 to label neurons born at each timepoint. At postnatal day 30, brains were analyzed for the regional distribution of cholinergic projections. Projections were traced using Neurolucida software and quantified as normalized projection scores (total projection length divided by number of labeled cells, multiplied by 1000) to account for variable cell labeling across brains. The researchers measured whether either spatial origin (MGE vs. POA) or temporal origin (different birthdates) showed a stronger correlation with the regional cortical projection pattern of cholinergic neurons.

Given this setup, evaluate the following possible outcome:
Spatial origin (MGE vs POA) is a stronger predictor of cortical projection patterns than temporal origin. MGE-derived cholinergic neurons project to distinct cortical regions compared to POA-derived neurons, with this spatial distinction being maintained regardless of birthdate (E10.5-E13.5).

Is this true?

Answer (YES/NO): NO